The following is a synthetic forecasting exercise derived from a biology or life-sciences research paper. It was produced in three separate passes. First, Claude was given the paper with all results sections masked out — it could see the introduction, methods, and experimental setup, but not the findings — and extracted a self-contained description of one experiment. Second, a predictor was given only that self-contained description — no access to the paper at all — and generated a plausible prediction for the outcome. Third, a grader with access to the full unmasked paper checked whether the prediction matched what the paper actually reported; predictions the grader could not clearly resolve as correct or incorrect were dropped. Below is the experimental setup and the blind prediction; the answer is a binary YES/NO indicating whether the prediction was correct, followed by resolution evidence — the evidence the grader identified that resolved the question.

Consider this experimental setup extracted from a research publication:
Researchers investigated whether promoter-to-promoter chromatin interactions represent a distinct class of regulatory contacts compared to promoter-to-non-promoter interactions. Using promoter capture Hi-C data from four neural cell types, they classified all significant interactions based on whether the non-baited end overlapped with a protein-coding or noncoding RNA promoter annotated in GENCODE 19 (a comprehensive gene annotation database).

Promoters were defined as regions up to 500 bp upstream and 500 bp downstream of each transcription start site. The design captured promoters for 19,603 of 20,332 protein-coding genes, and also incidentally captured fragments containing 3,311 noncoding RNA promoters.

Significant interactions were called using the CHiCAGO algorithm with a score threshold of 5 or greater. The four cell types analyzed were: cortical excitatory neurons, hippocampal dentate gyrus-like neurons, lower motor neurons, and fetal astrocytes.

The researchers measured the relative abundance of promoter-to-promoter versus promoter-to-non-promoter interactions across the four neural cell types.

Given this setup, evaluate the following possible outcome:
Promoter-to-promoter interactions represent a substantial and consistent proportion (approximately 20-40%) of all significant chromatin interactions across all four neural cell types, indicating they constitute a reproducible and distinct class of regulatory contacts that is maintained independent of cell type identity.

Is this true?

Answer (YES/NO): YES